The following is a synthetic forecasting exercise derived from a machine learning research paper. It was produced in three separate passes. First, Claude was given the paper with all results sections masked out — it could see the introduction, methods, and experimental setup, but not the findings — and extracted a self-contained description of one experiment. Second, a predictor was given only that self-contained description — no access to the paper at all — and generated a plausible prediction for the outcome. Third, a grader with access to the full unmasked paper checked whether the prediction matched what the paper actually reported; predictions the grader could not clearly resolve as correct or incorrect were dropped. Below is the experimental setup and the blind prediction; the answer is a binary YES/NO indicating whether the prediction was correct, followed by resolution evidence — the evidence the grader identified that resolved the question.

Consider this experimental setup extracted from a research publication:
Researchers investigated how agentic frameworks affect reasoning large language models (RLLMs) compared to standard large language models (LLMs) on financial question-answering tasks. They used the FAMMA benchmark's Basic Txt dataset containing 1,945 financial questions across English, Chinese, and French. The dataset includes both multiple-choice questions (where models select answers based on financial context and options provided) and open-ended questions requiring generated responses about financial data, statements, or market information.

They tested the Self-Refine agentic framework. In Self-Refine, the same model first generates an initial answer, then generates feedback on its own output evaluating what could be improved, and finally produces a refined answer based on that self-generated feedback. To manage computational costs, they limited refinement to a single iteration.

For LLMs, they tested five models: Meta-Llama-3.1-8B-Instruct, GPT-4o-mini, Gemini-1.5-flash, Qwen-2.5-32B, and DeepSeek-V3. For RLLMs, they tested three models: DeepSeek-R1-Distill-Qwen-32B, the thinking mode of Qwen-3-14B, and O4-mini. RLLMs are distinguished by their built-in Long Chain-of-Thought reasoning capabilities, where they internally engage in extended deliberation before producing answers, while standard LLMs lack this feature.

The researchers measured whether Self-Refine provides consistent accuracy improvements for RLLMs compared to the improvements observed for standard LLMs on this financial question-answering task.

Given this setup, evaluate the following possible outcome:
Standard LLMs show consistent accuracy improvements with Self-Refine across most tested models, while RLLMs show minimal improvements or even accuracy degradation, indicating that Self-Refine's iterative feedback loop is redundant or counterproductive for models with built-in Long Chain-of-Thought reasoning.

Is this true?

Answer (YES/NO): NO